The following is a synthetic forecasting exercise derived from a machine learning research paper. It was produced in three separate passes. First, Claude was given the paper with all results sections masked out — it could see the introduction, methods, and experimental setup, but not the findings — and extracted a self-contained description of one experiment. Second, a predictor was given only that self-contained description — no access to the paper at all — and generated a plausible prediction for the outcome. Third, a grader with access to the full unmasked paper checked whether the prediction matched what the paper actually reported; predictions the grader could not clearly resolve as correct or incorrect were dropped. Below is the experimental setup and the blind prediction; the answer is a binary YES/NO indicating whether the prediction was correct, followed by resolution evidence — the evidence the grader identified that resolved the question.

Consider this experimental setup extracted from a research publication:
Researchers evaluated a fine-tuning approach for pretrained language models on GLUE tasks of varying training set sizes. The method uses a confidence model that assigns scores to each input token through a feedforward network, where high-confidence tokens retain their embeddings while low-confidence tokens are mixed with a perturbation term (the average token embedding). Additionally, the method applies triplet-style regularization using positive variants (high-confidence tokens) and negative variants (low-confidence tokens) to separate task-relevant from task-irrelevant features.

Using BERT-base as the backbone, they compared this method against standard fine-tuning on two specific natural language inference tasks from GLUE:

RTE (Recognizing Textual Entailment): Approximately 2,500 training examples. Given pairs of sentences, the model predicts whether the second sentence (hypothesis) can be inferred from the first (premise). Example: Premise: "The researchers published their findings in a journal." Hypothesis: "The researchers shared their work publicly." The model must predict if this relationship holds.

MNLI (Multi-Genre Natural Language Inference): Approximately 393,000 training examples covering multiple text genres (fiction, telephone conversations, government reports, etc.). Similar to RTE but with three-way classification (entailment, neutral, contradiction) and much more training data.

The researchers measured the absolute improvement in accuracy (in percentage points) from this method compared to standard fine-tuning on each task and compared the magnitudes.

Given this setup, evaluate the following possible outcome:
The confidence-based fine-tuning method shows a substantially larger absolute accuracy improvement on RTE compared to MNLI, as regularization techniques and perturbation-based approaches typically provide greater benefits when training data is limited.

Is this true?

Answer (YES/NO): YES